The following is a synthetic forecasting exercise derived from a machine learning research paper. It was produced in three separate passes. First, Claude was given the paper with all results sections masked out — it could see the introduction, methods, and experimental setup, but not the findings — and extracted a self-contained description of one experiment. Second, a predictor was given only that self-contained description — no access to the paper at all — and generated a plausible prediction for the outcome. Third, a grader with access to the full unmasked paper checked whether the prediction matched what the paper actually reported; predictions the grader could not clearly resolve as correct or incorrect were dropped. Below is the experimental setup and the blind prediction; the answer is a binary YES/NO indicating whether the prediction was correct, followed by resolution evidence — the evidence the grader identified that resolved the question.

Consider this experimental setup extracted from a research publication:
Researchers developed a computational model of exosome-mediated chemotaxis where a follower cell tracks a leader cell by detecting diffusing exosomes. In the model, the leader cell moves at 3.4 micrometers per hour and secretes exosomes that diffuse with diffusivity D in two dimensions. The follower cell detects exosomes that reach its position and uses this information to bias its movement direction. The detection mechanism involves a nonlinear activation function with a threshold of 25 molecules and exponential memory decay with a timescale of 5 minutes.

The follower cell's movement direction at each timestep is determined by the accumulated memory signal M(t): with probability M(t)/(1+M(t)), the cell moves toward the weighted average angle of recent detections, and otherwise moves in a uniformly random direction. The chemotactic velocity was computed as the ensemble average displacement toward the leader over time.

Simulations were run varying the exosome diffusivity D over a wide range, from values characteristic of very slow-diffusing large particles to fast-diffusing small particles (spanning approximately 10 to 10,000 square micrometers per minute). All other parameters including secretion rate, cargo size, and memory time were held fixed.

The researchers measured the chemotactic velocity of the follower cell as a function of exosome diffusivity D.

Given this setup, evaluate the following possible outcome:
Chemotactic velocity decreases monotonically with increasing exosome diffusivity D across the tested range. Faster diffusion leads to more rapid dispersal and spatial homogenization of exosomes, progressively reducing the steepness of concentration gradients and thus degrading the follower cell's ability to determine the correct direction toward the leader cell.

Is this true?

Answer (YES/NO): NO